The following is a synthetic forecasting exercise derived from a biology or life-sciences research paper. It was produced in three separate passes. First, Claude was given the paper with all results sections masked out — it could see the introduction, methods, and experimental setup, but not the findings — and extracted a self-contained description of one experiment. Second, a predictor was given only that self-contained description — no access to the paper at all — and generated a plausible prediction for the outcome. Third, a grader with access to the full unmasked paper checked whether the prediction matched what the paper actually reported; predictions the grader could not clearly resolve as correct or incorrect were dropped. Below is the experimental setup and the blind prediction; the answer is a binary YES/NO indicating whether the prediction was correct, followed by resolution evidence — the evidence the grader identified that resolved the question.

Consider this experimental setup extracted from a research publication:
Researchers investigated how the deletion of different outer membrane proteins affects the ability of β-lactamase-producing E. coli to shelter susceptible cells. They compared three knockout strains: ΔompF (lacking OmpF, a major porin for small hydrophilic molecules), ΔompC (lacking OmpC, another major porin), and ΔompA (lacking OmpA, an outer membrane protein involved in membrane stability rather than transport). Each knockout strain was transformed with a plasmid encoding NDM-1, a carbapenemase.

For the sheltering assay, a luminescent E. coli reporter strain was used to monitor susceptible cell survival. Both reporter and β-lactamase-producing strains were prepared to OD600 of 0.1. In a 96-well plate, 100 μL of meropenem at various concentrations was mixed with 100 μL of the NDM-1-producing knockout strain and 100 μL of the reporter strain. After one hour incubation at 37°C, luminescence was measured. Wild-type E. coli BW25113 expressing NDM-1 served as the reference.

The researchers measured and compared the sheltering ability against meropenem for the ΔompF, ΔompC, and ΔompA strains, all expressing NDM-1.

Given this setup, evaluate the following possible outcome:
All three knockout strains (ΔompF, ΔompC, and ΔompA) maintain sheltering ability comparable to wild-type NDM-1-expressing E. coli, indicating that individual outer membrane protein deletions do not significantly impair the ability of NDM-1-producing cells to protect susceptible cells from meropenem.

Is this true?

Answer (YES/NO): NO